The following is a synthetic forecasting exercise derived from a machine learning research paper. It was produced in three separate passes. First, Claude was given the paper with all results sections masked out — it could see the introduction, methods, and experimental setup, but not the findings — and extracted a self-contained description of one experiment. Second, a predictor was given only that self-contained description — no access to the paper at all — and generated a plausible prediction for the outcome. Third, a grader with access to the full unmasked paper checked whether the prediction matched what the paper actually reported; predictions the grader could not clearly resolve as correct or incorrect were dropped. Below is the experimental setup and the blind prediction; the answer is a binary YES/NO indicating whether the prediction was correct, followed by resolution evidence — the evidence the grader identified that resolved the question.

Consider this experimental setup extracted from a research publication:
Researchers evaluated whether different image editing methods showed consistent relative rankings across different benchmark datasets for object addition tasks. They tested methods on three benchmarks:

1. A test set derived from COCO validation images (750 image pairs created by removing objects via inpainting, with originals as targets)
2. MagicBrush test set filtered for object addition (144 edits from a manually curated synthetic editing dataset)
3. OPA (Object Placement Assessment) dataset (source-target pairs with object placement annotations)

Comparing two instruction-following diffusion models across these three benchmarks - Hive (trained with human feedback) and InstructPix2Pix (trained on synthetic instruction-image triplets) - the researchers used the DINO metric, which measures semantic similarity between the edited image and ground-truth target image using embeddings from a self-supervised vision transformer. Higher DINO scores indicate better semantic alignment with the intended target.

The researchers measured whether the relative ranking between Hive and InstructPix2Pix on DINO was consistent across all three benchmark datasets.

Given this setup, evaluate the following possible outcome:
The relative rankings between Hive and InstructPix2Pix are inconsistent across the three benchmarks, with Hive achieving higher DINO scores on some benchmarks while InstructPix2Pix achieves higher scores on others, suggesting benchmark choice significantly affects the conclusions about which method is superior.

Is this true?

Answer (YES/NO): YES